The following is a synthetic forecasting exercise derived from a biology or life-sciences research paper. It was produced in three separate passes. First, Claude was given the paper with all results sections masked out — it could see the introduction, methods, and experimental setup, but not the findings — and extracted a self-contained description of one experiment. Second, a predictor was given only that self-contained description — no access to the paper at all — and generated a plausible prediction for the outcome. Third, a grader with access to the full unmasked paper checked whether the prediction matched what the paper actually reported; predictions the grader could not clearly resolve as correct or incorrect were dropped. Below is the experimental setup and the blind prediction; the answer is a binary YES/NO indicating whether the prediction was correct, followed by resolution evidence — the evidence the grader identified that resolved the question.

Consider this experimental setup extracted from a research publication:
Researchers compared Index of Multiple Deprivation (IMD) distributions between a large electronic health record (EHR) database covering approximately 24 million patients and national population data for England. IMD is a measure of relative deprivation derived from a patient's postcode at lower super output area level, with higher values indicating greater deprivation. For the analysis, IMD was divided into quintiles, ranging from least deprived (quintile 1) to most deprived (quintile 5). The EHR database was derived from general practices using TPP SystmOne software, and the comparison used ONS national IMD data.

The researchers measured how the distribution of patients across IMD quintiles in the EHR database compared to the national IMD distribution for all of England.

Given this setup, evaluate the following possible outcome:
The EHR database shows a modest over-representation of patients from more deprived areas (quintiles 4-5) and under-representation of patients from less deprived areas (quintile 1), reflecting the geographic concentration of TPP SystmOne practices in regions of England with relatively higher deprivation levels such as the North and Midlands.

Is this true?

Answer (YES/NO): NO